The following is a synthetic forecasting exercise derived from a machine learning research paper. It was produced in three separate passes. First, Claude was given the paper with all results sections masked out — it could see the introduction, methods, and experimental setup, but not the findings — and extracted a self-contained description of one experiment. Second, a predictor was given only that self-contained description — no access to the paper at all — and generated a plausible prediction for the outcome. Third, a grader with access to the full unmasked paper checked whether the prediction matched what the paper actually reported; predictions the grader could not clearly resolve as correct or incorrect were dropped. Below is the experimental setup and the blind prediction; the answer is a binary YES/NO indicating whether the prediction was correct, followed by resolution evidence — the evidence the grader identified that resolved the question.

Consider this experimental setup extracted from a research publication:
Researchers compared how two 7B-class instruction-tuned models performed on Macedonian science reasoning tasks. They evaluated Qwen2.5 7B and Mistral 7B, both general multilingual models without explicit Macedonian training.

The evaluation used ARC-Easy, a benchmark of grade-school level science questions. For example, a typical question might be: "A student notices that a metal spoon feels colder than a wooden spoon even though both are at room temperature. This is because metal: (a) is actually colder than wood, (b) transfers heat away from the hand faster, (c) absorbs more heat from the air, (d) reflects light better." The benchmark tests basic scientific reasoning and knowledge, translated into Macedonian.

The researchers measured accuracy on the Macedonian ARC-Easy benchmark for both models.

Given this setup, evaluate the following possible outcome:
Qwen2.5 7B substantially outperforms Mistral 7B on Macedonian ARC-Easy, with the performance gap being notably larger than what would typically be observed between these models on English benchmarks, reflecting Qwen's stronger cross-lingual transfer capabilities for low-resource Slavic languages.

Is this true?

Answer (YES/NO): NO